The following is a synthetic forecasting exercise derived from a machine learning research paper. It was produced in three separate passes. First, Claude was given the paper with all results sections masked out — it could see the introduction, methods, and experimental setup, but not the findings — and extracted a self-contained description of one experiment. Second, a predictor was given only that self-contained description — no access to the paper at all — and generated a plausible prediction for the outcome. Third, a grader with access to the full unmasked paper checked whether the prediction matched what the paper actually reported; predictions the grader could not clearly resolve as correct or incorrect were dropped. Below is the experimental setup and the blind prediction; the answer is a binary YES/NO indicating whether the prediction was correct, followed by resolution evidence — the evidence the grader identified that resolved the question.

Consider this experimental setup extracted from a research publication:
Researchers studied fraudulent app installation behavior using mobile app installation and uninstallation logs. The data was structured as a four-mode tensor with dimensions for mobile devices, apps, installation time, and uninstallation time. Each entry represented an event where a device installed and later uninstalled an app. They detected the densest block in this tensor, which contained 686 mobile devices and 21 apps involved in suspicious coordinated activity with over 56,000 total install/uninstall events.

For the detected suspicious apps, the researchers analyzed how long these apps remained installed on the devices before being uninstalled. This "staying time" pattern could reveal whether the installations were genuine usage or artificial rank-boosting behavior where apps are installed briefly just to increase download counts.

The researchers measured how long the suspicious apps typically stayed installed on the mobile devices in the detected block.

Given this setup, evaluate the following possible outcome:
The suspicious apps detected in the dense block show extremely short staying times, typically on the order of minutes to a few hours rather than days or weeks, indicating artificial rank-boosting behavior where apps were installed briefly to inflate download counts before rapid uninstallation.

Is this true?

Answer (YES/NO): NO